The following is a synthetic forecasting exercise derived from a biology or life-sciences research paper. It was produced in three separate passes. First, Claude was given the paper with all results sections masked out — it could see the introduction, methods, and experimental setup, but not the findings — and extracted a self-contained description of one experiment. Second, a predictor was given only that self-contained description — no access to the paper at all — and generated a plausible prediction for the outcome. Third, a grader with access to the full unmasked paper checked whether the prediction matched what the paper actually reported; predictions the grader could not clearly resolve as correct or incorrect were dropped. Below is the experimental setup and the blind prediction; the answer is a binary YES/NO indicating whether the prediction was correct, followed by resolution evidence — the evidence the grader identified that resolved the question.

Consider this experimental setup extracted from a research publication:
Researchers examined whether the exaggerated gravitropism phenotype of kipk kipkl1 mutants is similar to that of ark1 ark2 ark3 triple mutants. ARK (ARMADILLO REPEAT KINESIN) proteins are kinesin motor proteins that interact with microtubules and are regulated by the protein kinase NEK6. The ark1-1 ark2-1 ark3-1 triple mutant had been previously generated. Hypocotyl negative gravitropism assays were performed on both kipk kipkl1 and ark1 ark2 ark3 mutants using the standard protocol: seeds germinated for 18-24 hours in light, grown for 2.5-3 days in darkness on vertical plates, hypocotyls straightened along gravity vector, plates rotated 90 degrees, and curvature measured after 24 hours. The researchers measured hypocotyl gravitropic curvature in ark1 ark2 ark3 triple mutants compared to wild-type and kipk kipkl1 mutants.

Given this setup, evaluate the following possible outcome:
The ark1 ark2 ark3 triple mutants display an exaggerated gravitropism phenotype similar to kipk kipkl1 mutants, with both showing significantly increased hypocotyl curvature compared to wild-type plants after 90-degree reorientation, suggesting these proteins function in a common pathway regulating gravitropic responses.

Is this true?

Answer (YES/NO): YES